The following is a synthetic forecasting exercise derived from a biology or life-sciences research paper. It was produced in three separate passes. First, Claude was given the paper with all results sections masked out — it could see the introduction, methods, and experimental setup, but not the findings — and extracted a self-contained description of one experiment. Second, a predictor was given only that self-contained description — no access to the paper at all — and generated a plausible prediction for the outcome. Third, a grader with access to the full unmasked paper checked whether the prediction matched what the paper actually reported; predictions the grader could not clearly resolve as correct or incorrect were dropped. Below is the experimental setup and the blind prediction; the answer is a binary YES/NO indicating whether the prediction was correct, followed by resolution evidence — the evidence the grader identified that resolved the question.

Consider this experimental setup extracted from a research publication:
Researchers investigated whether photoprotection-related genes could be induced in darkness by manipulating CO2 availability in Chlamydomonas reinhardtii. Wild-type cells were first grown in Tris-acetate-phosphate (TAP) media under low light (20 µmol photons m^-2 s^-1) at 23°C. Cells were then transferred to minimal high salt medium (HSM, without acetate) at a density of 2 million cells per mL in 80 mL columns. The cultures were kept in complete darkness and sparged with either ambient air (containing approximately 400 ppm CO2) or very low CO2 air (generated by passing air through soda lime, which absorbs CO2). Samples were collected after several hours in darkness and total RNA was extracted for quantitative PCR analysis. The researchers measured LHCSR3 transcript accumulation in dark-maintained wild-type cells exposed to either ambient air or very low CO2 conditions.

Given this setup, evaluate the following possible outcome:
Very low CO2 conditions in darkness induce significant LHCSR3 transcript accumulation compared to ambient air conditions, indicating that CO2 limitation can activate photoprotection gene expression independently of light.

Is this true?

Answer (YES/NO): YES